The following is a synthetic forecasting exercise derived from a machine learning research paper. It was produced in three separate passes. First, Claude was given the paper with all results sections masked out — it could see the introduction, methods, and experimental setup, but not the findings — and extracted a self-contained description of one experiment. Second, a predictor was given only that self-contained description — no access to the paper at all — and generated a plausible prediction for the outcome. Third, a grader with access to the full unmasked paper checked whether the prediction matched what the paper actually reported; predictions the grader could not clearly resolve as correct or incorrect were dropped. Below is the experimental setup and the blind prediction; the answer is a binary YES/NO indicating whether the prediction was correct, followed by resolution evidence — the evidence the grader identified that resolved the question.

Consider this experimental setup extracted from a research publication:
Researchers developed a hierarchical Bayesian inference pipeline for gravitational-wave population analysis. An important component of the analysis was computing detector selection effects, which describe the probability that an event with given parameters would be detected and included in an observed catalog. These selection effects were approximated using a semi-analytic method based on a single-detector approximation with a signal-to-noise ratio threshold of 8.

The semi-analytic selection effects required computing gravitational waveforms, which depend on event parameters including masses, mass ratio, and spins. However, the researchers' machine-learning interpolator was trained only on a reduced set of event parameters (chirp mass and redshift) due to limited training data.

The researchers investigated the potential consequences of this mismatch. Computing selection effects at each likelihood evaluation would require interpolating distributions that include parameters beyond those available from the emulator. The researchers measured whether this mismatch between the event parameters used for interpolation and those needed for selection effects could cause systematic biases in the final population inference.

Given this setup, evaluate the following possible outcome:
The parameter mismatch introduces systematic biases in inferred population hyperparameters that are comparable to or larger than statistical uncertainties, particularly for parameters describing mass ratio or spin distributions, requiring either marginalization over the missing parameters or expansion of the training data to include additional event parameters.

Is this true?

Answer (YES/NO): NO